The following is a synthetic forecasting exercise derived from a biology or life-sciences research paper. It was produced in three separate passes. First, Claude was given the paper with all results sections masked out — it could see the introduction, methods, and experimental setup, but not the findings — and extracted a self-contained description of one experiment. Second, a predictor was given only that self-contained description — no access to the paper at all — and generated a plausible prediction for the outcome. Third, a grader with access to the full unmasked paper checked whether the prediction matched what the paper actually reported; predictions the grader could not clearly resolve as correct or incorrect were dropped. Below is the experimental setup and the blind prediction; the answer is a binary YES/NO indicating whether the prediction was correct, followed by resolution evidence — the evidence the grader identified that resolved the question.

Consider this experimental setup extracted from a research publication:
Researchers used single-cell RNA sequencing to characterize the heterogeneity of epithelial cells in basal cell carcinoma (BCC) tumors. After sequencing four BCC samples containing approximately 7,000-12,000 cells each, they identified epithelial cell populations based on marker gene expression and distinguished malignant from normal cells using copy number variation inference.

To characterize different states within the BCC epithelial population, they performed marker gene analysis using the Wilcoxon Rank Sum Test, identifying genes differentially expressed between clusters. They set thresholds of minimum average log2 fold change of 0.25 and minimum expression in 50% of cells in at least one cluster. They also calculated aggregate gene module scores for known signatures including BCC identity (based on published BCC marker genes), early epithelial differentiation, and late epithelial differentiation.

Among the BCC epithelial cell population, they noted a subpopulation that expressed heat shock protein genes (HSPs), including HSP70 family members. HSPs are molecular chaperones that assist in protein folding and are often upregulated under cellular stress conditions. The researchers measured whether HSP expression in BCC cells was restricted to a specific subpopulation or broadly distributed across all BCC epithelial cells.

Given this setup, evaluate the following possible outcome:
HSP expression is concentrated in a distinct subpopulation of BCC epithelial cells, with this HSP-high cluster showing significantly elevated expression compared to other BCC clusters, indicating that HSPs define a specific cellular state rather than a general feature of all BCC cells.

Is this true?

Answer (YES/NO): NO